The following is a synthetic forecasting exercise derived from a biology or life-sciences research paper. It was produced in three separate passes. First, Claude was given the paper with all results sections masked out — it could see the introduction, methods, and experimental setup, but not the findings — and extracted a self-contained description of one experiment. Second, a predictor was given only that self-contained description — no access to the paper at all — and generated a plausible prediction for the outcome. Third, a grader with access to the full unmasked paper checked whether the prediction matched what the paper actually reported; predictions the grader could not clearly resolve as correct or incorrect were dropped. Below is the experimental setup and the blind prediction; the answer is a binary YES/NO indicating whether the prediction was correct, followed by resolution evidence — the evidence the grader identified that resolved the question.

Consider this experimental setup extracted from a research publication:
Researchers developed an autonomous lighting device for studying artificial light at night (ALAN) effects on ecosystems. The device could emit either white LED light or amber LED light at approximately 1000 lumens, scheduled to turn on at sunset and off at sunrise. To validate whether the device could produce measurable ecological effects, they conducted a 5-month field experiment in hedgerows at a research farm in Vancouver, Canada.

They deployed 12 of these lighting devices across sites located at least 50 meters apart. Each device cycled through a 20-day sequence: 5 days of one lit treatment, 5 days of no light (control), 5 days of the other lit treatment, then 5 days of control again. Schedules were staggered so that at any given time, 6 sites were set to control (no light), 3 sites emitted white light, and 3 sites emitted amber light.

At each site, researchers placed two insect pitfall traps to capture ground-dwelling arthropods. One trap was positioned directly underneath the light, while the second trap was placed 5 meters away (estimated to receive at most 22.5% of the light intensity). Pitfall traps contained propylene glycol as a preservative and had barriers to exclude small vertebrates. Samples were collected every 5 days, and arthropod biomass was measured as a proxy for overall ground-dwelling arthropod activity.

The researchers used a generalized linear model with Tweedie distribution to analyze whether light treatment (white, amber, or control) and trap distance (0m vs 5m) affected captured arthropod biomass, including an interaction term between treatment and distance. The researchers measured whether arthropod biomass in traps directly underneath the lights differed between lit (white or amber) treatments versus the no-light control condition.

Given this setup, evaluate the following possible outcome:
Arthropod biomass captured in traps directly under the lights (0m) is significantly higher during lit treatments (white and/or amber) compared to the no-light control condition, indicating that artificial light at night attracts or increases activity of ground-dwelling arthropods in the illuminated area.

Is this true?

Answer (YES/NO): YES